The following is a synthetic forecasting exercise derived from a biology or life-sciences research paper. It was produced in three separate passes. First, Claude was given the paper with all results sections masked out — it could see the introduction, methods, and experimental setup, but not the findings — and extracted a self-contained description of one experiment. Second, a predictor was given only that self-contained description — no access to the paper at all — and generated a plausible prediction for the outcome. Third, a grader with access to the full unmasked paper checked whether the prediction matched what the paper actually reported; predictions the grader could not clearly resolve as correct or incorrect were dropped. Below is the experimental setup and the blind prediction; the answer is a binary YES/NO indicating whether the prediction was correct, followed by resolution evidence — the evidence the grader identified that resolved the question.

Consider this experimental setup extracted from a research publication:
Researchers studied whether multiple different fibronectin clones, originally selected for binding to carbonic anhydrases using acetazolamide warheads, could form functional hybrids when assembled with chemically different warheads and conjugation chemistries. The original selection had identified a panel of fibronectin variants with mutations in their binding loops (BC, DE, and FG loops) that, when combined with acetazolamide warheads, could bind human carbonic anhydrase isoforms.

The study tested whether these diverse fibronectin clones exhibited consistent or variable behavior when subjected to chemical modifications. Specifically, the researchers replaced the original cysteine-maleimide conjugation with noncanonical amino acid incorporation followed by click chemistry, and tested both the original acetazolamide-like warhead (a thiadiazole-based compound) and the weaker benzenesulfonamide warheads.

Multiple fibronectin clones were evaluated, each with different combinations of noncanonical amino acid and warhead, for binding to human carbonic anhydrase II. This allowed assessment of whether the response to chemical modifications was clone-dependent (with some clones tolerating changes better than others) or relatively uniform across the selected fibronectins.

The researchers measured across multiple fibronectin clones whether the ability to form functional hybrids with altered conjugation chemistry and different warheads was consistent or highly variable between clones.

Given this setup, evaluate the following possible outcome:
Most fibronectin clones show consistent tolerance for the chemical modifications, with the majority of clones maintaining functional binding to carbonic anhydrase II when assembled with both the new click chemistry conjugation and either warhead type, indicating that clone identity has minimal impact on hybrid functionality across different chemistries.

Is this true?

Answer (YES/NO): NO